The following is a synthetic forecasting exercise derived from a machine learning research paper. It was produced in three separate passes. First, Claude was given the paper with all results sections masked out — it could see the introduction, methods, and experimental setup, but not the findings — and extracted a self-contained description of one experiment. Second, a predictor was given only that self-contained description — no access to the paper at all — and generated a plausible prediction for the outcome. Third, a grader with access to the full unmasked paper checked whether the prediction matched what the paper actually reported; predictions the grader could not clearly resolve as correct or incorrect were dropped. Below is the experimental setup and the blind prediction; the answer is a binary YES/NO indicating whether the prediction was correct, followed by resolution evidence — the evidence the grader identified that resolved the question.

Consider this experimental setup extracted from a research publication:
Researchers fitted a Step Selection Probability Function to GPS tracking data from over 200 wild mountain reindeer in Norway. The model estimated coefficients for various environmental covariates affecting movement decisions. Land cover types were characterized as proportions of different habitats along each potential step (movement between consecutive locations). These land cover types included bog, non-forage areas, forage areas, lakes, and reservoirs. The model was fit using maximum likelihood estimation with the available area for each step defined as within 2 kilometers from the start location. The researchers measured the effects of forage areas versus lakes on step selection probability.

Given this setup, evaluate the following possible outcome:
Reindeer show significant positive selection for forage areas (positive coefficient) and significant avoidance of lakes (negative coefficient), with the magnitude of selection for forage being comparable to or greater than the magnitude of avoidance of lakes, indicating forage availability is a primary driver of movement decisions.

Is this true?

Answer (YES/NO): NO